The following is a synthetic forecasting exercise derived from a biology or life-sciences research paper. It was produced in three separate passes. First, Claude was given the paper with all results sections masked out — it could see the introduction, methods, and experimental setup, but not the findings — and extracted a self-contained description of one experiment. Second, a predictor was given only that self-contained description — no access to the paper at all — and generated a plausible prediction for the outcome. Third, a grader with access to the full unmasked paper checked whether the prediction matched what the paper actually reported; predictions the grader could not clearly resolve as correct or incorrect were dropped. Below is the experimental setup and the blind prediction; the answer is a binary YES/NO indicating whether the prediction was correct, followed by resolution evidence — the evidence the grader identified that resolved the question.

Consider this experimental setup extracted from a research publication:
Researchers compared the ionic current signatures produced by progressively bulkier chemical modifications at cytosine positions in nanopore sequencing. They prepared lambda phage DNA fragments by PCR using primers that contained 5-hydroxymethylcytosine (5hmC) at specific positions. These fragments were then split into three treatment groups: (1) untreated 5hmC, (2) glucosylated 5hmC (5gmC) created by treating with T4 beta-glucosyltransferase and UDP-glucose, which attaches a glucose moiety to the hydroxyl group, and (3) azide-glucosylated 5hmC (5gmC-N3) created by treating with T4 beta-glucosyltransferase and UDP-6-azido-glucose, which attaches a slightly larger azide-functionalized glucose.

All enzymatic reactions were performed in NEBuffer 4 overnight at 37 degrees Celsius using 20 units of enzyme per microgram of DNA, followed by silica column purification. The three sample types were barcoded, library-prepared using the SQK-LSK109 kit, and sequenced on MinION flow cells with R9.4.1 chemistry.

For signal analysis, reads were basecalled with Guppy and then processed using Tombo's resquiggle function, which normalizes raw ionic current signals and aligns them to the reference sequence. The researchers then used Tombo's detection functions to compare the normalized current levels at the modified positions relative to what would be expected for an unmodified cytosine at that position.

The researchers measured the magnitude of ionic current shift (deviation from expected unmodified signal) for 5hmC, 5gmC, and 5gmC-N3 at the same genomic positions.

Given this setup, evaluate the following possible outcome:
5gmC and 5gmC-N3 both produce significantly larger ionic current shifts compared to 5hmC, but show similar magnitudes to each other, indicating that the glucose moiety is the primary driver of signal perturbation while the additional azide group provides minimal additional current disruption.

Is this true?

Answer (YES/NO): NO